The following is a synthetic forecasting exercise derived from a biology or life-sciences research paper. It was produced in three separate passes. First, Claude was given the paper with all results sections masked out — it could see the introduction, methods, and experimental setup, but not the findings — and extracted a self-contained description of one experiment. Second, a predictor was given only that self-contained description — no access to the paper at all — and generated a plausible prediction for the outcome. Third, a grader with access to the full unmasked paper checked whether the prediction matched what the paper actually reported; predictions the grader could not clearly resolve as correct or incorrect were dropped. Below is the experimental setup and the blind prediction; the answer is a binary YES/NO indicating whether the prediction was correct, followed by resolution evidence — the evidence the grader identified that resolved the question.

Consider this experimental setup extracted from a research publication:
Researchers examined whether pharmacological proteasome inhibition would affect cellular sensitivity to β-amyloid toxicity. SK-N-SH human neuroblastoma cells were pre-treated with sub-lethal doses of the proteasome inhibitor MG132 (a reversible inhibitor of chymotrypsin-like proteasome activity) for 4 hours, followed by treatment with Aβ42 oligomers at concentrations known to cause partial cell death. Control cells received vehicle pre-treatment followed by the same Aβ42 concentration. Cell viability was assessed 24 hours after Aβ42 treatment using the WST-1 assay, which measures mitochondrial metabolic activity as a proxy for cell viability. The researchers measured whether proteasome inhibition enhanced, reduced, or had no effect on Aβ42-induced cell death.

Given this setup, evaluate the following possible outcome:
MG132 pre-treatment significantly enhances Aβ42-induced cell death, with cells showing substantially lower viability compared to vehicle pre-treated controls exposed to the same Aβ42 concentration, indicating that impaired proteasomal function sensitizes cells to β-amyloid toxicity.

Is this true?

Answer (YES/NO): YES